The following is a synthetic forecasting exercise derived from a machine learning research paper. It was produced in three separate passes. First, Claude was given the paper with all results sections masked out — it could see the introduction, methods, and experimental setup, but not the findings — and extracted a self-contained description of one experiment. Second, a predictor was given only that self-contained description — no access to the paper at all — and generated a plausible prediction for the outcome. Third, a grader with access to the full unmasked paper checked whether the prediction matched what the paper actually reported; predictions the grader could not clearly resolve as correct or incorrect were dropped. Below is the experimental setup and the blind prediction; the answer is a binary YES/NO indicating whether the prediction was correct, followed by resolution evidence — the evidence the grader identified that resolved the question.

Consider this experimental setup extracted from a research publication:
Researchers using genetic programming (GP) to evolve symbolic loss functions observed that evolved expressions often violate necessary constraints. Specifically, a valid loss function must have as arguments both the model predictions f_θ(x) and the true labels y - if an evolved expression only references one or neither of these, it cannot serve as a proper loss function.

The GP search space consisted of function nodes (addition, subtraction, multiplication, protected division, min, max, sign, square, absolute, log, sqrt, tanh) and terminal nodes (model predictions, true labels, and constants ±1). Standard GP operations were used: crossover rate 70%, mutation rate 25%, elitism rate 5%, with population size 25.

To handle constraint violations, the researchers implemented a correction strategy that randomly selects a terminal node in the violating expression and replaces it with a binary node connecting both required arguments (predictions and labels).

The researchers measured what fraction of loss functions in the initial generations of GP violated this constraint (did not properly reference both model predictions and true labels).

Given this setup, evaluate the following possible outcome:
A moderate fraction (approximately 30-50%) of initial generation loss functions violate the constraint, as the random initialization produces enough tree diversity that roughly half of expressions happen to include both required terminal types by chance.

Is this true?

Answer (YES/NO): NO